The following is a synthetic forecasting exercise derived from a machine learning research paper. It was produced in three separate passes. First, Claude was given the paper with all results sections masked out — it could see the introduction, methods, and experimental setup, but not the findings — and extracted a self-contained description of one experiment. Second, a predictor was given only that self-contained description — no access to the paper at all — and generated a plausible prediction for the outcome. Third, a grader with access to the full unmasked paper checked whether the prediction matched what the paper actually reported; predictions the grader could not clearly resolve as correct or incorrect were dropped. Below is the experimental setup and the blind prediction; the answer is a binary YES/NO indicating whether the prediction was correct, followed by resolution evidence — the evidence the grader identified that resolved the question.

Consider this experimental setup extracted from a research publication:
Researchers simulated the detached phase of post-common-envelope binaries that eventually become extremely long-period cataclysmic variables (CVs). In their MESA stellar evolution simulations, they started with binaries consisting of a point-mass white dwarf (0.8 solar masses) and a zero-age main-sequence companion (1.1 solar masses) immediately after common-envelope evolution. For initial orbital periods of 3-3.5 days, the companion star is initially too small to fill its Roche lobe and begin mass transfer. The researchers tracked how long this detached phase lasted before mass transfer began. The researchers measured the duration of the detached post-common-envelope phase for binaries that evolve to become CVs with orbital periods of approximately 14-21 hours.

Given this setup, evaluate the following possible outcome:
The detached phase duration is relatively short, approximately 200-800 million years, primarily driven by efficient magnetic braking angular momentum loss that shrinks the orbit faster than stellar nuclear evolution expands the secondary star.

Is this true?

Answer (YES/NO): NO